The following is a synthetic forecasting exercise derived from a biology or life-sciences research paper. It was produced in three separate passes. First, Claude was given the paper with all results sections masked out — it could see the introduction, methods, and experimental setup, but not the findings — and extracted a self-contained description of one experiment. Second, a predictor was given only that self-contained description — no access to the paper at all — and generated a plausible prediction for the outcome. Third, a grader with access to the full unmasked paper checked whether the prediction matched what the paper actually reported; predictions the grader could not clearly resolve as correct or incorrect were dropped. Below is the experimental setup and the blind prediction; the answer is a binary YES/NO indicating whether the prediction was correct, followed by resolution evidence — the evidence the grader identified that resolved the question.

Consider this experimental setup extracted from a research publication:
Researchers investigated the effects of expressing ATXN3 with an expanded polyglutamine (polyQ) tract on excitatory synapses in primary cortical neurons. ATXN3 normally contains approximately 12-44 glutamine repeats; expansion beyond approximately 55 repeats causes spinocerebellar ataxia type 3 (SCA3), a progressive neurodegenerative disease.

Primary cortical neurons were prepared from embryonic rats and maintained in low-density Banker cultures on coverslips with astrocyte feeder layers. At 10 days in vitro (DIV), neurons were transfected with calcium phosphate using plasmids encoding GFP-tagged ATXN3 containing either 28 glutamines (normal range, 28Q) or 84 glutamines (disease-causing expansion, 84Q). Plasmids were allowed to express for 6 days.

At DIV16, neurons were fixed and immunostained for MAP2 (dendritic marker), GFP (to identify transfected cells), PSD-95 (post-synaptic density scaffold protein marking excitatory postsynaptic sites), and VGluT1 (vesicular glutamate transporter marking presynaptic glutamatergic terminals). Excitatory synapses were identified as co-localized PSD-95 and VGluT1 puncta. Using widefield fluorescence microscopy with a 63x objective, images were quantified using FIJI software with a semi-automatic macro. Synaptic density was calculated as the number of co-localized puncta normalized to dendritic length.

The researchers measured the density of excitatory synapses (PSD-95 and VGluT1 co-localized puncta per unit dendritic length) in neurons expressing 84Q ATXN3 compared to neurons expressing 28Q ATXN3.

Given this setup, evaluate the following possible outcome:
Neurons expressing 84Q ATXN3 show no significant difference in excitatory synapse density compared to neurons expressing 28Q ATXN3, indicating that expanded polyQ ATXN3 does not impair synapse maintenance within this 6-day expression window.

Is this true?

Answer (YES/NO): NO